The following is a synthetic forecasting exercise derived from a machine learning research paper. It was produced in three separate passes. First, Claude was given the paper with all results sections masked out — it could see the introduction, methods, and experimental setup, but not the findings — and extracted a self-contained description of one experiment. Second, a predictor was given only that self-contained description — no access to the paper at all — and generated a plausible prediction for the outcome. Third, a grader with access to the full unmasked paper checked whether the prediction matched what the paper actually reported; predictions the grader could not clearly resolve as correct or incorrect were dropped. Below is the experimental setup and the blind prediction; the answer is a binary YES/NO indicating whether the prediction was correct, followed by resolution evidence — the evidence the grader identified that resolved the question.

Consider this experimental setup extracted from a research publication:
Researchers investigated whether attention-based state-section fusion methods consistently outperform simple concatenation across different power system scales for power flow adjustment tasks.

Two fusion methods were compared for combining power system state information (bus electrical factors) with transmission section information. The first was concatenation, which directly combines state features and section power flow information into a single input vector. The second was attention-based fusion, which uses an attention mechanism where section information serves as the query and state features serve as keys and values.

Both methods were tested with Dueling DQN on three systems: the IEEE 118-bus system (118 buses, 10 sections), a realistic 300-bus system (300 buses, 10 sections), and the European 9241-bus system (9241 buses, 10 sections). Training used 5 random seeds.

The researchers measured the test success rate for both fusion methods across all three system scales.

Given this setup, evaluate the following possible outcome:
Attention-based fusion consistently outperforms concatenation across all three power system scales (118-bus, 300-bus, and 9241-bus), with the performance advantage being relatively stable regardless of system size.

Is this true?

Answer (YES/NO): NO